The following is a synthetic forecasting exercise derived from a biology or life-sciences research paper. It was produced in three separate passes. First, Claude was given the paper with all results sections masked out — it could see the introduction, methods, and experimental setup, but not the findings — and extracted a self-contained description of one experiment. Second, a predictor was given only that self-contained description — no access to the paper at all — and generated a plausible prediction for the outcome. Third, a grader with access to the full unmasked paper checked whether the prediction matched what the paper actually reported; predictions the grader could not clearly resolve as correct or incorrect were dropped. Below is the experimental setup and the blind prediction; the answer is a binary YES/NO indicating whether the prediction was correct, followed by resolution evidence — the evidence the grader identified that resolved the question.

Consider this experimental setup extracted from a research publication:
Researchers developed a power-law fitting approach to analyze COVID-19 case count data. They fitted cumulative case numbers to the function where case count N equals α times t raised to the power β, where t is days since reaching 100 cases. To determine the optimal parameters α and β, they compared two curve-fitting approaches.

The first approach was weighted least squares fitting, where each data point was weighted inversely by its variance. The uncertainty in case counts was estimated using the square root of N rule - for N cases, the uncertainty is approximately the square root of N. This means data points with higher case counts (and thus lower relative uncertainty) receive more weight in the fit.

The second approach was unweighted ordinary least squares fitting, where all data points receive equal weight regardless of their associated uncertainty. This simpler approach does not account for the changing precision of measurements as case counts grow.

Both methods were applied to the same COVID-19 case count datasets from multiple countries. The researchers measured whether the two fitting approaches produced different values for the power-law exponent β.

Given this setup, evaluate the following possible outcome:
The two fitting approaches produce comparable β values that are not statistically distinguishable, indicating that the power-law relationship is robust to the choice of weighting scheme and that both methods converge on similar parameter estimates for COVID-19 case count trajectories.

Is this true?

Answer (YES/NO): YES